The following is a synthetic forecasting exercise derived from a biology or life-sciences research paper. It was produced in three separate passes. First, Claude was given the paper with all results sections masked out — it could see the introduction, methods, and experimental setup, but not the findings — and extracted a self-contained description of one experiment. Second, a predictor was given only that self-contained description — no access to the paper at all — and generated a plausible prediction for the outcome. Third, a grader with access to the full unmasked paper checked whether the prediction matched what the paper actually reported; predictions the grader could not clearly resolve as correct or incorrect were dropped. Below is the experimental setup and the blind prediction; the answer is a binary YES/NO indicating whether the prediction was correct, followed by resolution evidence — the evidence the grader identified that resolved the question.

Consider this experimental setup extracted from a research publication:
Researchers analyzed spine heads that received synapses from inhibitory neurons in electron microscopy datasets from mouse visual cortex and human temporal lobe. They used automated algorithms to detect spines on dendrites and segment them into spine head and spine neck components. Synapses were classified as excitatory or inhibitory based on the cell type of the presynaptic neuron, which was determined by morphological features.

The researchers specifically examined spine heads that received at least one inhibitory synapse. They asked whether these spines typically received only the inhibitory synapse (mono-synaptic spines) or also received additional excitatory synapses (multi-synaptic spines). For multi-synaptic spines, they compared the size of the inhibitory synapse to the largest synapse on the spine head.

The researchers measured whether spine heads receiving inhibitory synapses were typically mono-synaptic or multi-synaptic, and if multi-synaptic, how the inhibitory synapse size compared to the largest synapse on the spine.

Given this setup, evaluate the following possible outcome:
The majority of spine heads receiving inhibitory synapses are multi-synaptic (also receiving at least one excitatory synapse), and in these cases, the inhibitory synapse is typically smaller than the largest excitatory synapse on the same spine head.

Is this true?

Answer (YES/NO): YES